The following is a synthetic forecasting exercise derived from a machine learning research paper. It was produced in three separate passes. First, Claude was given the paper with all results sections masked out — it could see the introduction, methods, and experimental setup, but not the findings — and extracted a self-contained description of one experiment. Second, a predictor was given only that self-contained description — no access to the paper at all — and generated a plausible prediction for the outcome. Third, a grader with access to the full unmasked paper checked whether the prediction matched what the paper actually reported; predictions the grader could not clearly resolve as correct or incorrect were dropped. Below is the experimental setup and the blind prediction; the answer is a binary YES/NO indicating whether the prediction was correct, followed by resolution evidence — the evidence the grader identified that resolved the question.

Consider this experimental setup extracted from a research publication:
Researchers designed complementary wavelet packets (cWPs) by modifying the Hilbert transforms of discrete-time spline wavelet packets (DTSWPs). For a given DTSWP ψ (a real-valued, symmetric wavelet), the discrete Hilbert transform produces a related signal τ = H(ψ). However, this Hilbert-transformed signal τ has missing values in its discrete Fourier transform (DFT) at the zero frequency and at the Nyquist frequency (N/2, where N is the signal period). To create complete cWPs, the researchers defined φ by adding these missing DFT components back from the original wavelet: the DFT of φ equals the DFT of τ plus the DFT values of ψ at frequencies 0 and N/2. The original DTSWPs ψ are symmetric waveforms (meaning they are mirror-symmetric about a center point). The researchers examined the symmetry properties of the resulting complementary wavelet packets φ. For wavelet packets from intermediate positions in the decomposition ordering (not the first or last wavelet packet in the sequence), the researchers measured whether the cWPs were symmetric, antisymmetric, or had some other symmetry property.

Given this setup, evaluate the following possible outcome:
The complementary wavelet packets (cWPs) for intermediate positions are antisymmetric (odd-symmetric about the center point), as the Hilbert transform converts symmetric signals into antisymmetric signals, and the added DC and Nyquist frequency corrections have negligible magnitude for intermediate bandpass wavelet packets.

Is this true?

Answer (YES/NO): YES